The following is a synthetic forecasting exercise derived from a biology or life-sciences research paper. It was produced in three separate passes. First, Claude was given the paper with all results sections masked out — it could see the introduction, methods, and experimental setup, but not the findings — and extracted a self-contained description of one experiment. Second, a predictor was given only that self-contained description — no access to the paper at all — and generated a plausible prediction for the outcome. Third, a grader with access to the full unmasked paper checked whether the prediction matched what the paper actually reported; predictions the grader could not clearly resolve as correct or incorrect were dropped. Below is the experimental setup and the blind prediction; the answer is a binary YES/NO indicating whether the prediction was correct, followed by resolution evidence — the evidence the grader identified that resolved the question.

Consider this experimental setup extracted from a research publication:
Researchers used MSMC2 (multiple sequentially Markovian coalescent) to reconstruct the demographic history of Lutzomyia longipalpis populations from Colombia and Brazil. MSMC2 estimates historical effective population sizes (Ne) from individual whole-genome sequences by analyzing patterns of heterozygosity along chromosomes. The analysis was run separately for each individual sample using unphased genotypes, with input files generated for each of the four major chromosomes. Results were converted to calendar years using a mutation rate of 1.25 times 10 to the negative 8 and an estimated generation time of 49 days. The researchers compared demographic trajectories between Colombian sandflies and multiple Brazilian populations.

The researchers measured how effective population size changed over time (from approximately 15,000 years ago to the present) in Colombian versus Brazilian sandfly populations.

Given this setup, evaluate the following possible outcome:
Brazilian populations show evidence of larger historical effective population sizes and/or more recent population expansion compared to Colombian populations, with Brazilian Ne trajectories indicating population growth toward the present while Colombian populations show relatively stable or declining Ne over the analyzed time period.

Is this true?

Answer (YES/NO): YES